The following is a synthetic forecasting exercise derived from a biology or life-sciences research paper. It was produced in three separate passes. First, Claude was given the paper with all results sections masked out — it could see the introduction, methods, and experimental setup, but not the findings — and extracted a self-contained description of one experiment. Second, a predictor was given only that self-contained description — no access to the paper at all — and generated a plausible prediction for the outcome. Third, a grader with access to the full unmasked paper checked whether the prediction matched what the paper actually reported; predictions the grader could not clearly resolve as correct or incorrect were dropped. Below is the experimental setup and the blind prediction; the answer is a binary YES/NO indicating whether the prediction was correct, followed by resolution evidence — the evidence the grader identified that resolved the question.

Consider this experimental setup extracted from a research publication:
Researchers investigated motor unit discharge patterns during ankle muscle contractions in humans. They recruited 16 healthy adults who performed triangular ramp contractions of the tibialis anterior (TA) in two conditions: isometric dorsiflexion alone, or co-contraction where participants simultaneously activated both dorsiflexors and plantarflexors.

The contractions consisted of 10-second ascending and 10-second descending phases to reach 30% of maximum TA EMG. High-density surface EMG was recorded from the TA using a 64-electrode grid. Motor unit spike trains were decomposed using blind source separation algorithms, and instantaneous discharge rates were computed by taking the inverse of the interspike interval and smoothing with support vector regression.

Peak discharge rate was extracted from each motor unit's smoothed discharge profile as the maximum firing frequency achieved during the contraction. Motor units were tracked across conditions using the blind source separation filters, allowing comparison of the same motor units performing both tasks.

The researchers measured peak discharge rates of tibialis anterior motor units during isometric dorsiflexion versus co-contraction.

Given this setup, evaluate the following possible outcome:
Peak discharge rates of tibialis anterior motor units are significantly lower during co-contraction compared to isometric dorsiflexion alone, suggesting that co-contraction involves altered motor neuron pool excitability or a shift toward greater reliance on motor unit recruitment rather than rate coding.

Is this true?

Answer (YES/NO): NO